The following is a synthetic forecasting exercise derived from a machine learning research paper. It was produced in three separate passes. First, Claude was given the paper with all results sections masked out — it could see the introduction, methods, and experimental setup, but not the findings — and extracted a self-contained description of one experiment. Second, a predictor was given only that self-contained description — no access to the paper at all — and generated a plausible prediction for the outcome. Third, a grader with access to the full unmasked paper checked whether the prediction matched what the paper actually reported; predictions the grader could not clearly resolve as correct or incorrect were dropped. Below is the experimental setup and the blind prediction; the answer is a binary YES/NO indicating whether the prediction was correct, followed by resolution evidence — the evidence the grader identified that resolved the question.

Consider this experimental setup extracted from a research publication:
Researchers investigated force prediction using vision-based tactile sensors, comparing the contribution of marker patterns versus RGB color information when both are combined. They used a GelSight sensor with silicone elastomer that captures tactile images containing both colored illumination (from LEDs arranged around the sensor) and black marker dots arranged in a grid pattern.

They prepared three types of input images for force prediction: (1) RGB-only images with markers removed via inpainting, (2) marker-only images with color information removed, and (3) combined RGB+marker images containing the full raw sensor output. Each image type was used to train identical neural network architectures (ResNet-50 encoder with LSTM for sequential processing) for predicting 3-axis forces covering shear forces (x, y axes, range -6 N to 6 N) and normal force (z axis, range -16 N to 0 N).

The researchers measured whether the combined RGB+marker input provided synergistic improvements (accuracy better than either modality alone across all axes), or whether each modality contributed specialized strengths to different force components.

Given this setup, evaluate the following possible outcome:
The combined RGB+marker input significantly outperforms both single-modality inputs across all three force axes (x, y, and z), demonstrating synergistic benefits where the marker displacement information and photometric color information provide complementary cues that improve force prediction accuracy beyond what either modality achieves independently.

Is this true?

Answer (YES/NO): NO